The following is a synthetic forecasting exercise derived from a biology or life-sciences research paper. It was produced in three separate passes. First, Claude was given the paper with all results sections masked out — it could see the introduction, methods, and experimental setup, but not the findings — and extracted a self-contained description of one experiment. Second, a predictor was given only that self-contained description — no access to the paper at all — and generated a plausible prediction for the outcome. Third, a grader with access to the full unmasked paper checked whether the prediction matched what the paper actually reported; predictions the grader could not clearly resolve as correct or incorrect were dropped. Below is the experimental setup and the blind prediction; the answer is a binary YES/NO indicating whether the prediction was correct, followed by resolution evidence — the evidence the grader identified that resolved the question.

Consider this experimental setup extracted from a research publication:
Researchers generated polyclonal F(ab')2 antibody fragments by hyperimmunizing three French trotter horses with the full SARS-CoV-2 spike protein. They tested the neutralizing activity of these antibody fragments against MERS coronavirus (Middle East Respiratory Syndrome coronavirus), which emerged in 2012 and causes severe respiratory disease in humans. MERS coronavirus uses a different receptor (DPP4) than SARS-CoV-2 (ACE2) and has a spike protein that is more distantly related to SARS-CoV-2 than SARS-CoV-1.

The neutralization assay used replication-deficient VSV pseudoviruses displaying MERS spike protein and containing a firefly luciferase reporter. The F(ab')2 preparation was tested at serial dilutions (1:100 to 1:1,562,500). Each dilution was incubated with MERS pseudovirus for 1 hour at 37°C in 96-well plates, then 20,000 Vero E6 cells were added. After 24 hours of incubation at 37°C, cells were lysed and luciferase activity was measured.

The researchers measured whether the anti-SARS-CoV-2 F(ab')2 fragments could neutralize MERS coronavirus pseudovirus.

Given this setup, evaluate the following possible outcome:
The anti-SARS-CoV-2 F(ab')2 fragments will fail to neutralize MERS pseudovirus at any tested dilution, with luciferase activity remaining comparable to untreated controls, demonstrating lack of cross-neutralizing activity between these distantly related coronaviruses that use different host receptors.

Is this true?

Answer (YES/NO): YES